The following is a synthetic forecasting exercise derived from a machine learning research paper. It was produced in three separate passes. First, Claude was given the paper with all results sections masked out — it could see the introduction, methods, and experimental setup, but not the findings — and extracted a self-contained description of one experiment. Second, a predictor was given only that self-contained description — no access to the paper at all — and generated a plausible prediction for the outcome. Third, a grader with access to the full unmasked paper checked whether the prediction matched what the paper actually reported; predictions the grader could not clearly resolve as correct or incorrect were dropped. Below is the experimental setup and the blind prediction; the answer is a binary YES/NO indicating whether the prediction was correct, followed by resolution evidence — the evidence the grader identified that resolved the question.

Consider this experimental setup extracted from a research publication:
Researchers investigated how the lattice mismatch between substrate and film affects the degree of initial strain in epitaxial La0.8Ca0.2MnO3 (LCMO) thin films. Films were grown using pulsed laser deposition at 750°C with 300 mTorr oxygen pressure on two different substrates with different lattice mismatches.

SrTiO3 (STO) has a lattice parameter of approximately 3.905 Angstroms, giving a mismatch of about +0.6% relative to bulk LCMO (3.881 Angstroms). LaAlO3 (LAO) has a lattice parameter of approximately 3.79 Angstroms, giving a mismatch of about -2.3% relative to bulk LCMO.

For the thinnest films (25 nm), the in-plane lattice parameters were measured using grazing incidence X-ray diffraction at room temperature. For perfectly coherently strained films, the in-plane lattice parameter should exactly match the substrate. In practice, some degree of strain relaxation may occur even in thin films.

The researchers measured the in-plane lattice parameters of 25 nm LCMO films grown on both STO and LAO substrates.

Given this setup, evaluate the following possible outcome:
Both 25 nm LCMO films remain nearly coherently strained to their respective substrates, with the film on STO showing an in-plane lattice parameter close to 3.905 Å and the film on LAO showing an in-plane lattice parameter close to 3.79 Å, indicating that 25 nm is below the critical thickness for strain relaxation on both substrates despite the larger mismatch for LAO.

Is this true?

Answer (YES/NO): NO